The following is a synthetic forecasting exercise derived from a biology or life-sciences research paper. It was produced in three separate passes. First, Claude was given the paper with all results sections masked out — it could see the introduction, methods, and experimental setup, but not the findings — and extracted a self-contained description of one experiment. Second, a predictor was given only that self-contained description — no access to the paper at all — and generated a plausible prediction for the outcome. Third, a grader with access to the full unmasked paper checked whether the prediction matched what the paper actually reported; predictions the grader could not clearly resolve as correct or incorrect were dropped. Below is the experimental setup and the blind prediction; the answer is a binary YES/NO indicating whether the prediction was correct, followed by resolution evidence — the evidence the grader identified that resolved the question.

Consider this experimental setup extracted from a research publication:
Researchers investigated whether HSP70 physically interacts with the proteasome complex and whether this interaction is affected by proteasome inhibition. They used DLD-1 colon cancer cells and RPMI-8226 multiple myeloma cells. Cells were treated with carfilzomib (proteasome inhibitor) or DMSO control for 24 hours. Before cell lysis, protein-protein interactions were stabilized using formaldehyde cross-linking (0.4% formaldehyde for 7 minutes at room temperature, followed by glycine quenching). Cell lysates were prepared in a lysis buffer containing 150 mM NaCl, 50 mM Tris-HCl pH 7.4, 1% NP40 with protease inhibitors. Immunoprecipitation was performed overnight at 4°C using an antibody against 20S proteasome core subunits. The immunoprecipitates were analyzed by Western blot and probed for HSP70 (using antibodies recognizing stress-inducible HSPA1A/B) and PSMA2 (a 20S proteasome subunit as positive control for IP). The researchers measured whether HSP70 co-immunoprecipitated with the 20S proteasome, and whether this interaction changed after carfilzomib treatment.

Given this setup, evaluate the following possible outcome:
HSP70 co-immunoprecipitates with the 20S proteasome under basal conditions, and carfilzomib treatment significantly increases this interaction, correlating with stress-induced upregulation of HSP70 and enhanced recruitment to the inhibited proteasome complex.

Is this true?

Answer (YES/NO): YES